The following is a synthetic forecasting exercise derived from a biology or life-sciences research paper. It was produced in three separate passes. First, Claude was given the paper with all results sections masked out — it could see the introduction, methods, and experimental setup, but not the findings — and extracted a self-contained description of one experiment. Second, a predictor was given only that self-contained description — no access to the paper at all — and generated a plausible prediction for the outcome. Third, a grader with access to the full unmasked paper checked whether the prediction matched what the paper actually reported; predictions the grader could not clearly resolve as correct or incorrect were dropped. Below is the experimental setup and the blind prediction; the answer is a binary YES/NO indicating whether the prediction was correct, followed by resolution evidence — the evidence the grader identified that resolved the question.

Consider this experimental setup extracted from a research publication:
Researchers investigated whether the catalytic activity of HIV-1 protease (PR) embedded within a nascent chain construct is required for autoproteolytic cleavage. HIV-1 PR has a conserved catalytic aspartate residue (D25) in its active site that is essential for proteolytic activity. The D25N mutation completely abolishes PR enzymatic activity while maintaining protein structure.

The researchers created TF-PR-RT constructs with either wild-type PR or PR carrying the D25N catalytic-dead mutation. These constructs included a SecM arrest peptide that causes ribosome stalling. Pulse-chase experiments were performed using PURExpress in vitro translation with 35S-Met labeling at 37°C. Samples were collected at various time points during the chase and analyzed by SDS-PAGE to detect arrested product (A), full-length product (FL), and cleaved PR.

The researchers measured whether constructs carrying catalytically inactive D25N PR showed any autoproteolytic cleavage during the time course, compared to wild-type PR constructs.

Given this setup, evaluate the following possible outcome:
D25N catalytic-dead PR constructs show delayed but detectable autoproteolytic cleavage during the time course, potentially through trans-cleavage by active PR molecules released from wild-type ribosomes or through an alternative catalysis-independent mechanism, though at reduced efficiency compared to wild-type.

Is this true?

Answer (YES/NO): NO